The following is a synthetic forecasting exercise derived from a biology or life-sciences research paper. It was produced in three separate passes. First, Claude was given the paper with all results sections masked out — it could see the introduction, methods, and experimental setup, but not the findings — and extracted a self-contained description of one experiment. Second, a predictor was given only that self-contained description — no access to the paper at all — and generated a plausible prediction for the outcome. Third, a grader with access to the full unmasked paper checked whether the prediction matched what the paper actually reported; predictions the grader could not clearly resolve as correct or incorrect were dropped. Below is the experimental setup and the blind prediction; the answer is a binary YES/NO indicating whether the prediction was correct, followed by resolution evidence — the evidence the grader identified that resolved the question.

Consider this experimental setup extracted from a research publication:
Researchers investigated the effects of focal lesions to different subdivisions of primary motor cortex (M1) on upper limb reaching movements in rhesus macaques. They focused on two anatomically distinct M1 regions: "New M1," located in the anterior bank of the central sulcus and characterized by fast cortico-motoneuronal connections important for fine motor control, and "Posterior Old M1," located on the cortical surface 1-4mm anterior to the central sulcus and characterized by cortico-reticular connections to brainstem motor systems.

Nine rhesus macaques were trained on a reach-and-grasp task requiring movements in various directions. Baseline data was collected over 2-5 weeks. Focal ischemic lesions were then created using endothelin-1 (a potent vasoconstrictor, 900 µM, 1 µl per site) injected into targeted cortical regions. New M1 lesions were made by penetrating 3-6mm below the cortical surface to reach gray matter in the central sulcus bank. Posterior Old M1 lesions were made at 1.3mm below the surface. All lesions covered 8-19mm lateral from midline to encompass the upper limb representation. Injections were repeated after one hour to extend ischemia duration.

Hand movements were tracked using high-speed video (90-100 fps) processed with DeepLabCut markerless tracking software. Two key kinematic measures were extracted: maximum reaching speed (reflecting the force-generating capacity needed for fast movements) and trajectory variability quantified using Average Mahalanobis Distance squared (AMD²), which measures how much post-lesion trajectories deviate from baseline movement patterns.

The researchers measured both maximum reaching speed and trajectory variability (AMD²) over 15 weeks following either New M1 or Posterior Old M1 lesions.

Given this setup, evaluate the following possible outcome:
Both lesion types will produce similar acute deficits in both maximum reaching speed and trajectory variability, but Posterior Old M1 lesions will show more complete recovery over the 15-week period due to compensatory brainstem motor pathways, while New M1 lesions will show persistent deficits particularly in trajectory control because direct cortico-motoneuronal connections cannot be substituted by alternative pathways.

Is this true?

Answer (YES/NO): NO